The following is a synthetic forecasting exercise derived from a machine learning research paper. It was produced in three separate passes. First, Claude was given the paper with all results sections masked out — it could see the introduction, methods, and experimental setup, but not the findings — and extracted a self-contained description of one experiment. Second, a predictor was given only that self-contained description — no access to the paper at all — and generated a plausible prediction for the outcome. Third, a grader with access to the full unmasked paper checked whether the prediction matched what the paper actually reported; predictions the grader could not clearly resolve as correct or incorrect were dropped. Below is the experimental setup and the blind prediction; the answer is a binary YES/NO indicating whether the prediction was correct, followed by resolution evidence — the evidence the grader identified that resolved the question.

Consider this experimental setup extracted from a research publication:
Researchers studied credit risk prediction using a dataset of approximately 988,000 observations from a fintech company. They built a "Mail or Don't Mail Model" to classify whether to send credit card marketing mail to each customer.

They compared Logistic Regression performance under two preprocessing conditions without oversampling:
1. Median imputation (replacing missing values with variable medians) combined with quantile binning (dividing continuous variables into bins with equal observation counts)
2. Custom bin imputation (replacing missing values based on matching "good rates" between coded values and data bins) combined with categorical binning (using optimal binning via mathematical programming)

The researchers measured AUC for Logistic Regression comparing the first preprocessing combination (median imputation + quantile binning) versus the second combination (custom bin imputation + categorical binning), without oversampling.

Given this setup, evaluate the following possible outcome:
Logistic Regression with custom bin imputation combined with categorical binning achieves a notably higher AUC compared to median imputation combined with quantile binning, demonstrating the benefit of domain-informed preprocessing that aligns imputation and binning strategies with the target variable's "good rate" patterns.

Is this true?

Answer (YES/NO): YES